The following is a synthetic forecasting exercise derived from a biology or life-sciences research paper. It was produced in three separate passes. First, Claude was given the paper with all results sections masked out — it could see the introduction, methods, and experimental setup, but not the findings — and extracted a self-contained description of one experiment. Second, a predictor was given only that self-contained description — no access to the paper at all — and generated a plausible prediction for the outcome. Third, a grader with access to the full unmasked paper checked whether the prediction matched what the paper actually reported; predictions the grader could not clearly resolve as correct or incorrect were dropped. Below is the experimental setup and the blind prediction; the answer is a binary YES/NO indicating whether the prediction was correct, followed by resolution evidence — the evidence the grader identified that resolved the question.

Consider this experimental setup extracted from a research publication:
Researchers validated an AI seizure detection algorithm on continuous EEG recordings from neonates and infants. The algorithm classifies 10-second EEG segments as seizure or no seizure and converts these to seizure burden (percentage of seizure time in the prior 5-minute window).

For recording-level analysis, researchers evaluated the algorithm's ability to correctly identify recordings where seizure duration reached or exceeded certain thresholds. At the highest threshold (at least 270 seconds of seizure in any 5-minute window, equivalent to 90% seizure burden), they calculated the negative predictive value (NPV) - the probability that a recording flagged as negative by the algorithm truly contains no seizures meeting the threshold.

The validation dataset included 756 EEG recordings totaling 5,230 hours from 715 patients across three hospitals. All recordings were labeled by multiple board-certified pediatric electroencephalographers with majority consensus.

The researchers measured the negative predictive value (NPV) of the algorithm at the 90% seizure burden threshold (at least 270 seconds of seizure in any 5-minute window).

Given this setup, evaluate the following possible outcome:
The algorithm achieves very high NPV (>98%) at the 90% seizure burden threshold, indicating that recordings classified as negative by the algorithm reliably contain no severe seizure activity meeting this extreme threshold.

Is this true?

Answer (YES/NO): YES